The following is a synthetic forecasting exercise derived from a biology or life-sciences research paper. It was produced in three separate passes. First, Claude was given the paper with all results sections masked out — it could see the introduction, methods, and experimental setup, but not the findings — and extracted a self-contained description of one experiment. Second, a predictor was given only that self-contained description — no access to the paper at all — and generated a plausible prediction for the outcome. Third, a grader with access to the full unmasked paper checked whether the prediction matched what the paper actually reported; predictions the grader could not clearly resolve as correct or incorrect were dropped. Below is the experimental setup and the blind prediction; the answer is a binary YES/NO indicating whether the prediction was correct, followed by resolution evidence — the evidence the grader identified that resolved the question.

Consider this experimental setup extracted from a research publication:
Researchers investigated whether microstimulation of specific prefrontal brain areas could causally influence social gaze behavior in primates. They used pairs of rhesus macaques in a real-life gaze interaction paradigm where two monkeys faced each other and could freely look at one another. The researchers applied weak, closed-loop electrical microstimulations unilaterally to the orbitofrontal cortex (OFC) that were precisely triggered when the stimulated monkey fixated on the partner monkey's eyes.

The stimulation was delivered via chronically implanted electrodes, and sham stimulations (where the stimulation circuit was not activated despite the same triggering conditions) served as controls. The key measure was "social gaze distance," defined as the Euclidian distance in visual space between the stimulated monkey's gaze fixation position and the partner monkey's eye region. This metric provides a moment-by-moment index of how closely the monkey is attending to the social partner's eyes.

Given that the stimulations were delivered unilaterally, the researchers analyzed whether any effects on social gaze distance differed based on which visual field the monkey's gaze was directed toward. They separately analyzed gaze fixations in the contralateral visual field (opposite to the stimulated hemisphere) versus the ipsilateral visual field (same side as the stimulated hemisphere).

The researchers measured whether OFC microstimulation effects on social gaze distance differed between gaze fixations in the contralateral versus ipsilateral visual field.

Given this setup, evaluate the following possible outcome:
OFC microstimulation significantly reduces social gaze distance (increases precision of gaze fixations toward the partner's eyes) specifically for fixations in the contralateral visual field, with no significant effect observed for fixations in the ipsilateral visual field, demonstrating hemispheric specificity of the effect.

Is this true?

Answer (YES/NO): YES